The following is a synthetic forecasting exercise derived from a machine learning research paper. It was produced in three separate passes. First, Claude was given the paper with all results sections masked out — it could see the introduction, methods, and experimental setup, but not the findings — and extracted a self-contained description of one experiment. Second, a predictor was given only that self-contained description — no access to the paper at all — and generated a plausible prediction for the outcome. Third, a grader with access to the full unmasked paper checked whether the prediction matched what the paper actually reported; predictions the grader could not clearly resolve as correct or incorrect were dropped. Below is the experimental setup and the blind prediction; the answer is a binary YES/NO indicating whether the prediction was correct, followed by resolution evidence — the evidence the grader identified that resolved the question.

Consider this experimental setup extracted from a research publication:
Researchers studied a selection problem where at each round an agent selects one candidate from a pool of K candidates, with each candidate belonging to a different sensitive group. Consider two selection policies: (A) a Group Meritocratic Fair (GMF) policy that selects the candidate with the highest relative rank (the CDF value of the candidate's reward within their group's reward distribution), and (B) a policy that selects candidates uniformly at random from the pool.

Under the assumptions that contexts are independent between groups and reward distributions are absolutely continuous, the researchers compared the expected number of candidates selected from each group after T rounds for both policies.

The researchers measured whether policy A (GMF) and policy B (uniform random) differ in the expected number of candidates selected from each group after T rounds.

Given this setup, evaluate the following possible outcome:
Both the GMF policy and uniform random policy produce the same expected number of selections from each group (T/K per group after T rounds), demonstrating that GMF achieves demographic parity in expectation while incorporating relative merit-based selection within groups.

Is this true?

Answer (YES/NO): YES